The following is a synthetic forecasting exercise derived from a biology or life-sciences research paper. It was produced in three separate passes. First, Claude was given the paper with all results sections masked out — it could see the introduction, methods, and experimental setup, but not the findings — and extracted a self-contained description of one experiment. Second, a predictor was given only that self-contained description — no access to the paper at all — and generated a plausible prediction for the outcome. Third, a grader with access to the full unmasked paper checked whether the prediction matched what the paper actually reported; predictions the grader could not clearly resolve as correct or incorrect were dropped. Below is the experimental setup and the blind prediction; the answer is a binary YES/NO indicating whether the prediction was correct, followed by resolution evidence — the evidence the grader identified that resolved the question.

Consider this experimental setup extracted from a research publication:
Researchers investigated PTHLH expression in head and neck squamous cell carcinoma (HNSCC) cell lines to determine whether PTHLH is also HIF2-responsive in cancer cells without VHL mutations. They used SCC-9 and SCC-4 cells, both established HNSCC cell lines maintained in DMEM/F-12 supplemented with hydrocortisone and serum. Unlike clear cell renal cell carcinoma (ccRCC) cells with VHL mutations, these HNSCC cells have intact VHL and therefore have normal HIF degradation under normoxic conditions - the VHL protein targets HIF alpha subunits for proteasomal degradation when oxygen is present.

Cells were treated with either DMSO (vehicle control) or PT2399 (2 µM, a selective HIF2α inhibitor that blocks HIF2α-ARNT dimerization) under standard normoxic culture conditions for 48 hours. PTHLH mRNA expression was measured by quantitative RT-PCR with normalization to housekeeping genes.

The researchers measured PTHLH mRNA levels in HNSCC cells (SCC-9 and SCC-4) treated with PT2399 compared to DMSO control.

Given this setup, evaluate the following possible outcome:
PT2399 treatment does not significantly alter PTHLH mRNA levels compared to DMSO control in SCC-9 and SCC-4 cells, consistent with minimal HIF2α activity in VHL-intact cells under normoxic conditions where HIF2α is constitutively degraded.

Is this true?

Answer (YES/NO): YES